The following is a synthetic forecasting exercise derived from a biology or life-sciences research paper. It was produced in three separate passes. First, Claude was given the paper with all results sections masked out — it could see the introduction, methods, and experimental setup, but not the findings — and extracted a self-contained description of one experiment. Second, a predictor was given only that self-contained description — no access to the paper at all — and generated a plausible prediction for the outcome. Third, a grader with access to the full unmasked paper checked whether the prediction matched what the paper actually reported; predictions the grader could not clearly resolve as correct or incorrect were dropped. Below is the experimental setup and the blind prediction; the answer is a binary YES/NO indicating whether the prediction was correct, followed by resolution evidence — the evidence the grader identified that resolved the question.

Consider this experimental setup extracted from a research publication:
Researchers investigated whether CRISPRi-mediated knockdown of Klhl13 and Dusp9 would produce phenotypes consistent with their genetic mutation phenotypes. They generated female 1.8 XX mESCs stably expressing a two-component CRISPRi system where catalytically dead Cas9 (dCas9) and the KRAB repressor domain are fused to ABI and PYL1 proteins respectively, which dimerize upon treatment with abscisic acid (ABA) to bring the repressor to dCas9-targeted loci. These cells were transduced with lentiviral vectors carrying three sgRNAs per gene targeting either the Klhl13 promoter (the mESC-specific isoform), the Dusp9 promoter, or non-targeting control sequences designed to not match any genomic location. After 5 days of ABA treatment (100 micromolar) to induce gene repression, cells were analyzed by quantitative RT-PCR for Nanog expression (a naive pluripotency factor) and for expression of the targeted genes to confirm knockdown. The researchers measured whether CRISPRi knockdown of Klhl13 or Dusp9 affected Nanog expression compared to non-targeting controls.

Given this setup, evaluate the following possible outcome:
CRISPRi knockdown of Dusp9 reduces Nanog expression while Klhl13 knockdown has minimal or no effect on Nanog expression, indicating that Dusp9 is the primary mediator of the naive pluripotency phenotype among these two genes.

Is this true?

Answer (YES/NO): NO